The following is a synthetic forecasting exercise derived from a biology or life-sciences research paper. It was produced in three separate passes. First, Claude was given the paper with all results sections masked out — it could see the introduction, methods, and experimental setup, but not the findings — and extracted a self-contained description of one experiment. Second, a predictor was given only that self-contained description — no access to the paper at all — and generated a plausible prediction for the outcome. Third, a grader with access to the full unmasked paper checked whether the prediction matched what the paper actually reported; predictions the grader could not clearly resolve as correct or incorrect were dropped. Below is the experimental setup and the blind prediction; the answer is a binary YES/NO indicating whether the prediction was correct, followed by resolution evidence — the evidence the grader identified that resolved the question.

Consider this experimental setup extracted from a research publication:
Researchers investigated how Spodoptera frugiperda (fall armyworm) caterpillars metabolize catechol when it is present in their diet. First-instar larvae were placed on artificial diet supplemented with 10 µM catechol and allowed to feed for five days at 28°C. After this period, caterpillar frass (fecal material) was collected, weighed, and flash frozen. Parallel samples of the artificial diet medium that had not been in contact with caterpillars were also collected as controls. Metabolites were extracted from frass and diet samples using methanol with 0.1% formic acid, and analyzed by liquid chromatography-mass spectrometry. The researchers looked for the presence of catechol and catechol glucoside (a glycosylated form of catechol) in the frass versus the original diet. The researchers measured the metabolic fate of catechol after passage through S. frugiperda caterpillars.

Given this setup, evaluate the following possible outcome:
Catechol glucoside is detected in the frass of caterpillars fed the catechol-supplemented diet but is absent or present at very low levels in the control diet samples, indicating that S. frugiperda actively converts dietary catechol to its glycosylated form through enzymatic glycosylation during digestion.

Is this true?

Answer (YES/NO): YES